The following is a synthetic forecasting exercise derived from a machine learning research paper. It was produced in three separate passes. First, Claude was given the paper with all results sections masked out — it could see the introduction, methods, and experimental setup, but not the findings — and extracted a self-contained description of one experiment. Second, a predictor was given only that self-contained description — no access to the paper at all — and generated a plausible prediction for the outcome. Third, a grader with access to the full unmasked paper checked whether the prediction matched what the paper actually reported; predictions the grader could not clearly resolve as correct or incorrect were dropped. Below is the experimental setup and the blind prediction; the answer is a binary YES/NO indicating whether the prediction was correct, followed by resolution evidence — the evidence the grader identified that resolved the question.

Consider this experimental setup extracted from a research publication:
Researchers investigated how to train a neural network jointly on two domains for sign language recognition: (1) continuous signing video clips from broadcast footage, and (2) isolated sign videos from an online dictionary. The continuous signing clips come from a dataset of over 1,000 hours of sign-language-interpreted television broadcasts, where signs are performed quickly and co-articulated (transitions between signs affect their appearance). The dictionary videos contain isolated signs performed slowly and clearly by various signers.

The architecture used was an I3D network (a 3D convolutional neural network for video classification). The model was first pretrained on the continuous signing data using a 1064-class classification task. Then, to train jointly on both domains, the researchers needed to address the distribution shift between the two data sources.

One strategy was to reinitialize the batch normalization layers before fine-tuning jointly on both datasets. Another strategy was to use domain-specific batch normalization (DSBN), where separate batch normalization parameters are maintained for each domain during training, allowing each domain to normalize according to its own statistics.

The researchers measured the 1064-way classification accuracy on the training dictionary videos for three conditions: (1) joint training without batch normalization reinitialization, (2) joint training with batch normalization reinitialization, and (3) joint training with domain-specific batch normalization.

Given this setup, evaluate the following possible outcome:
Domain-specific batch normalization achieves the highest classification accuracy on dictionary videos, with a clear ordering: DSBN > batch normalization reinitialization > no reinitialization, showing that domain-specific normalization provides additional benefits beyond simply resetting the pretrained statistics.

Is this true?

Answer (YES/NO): NO